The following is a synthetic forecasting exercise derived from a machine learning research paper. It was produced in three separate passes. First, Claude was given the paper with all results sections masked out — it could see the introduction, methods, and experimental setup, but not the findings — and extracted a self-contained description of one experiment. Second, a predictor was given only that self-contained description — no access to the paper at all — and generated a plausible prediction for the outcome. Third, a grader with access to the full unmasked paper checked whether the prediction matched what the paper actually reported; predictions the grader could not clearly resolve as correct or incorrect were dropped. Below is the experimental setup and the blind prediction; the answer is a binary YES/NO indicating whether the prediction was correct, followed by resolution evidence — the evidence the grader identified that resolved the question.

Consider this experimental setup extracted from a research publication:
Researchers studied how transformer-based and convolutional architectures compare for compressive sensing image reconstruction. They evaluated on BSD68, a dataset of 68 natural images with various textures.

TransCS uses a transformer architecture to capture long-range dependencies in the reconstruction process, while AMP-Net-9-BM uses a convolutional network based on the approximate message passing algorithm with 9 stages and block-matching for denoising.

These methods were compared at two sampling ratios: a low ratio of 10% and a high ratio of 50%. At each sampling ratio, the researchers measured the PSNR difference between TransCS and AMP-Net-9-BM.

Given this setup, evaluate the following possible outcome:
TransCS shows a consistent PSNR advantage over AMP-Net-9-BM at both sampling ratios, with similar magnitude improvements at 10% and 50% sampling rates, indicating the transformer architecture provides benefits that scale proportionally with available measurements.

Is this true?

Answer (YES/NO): NO